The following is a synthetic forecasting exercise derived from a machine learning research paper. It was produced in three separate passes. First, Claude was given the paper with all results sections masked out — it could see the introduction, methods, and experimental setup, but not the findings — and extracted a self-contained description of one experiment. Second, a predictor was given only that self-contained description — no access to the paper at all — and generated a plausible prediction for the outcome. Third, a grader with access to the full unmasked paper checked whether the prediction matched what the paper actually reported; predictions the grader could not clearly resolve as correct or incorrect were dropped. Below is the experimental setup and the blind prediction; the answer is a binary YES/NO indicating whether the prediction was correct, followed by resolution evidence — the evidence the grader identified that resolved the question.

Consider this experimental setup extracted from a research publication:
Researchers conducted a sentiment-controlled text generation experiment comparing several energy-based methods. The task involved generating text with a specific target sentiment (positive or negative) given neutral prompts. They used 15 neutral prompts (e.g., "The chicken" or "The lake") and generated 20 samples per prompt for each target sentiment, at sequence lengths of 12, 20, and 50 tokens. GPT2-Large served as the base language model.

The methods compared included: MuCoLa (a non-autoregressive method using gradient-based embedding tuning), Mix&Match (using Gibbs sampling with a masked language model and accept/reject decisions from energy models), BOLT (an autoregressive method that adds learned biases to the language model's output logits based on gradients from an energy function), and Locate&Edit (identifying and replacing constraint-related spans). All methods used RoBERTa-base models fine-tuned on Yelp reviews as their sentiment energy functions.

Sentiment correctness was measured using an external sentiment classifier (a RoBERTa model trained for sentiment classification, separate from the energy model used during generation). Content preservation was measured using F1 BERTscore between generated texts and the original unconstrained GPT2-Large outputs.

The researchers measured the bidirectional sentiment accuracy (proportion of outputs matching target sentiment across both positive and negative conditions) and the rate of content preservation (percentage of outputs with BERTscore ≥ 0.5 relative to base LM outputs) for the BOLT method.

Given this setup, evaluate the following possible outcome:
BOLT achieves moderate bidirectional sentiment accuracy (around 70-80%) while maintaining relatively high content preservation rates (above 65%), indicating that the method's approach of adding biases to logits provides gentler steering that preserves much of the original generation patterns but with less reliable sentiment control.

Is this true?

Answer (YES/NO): NO